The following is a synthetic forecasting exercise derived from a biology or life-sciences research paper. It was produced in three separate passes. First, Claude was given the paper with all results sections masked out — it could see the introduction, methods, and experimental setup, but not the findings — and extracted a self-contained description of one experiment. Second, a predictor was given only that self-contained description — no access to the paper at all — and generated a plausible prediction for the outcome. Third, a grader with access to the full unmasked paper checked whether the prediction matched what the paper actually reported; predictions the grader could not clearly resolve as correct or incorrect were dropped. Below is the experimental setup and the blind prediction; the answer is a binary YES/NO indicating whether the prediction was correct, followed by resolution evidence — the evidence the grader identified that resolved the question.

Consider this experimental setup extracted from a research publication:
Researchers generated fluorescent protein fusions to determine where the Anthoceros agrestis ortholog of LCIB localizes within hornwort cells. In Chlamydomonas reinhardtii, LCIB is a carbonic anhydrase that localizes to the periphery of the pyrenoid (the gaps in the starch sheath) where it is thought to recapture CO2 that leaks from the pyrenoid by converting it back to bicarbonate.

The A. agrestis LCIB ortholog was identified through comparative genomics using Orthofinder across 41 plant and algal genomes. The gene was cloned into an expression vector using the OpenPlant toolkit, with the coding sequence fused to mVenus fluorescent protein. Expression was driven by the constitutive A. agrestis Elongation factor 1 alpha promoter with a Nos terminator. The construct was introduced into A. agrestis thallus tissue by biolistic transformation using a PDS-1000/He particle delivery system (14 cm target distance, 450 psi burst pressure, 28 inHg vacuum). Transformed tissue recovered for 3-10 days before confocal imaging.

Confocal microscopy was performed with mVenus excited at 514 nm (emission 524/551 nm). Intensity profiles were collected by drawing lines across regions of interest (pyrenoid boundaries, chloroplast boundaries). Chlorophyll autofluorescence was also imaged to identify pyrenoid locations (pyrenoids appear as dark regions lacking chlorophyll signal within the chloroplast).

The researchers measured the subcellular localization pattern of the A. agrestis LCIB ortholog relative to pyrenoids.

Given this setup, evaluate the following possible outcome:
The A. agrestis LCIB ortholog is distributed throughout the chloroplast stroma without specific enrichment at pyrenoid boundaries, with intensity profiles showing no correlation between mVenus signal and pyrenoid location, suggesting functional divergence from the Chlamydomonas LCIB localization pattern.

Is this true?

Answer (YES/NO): NO